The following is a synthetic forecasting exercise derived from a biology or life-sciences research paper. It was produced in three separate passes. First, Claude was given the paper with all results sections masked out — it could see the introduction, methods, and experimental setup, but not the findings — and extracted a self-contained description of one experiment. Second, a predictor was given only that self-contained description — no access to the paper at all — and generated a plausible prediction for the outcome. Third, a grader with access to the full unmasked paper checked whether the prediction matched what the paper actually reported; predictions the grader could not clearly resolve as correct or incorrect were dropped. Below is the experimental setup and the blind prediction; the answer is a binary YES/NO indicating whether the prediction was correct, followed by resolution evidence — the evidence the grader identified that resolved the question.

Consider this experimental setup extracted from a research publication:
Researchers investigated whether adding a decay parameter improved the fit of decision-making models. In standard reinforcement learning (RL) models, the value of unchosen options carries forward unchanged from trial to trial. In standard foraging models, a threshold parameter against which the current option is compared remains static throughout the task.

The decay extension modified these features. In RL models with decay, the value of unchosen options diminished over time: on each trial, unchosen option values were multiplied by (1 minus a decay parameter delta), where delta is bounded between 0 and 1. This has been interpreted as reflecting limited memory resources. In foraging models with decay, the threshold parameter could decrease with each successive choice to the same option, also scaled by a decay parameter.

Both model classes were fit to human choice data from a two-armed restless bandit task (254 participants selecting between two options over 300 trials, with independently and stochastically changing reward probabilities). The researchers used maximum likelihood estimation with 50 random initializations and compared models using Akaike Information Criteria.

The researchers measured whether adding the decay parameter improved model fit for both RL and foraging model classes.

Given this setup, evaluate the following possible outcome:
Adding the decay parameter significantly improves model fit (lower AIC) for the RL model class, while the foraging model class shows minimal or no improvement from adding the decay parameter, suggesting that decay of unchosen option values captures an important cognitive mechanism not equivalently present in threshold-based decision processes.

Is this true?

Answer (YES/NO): NO